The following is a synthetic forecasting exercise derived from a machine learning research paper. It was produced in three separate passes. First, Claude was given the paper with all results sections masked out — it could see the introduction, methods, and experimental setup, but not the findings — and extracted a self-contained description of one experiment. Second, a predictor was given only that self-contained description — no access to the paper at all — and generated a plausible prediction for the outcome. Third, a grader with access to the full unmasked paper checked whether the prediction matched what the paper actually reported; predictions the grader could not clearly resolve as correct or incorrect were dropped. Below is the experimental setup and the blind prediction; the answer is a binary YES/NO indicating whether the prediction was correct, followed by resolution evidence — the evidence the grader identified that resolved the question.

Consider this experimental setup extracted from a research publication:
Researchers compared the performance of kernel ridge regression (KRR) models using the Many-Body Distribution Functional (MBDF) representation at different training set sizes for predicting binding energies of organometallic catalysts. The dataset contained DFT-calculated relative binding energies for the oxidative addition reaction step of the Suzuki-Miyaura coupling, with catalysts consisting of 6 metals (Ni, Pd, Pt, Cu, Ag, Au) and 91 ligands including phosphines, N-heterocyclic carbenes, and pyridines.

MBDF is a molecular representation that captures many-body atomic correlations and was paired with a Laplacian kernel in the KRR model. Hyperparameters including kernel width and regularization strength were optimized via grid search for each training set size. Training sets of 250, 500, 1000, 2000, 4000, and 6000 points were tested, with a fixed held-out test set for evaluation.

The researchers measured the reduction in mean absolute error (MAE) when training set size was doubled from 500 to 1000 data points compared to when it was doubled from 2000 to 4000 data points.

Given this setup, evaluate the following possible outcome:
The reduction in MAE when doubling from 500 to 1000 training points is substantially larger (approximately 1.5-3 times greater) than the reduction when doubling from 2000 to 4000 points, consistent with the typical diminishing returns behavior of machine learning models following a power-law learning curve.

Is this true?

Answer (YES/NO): YES